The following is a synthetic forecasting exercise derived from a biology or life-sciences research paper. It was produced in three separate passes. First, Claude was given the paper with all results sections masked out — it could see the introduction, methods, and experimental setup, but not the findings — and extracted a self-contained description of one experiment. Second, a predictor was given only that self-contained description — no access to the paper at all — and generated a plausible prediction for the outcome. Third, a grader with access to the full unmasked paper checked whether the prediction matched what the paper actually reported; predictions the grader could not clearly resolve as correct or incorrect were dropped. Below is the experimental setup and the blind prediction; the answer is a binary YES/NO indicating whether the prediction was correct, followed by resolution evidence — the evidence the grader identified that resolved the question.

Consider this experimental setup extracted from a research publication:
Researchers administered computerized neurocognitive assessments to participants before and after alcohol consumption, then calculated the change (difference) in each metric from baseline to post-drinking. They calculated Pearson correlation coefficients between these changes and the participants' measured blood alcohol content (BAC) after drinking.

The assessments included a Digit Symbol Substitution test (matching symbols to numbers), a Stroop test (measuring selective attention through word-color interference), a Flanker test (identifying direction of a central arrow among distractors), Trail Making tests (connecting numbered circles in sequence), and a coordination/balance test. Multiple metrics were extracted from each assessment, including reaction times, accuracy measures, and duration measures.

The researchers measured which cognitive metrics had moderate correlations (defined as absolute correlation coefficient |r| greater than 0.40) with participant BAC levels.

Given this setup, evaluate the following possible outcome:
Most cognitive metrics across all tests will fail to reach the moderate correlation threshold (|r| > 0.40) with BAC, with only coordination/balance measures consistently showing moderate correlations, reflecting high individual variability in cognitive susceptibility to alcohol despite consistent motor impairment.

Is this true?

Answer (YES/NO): NO